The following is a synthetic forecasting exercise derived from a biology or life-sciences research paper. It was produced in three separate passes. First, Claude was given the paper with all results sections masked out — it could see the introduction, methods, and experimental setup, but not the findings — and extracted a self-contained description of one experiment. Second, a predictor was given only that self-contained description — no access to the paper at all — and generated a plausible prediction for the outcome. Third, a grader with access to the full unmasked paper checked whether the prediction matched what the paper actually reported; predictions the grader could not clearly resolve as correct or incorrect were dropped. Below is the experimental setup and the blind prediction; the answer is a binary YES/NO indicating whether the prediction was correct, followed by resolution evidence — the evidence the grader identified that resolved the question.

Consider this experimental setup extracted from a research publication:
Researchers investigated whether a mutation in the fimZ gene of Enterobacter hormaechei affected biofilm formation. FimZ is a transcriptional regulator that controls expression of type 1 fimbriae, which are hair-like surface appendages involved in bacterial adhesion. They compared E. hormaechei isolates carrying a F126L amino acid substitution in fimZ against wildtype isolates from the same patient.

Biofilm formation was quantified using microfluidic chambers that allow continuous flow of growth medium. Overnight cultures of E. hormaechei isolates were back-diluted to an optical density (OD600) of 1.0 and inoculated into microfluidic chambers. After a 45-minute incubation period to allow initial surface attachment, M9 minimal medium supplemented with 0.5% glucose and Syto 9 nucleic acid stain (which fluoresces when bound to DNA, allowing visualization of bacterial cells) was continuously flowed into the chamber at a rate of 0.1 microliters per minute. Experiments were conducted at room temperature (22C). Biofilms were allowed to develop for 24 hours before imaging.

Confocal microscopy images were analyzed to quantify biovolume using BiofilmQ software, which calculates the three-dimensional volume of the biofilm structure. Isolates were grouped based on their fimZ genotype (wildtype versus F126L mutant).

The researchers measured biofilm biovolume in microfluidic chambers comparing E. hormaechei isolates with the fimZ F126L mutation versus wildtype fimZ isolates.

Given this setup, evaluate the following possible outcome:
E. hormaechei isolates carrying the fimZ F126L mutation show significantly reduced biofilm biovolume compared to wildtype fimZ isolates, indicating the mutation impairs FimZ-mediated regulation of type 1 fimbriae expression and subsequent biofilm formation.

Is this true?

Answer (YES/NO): NO